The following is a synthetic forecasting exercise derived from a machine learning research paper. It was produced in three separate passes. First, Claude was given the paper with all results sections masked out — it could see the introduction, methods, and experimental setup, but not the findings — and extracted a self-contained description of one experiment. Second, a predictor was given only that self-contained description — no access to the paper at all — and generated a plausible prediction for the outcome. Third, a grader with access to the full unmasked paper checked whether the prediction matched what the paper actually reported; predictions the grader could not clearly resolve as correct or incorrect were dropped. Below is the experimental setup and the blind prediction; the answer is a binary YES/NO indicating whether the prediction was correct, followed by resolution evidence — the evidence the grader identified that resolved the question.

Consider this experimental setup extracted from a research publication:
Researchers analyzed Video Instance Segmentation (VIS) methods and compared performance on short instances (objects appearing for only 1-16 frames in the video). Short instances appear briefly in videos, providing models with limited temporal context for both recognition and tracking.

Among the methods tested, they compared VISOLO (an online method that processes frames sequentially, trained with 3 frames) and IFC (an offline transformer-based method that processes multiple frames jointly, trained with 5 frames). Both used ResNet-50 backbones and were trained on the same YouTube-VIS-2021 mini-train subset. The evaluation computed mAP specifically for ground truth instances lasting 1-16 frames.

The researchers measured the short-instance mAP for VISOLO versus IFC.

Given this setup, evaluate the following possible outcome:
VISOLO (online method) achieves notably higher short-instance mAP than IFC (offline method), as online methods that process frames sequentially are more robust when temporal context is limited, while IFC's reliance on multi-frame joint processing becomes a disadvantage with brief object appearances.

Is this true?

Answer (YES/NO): NO